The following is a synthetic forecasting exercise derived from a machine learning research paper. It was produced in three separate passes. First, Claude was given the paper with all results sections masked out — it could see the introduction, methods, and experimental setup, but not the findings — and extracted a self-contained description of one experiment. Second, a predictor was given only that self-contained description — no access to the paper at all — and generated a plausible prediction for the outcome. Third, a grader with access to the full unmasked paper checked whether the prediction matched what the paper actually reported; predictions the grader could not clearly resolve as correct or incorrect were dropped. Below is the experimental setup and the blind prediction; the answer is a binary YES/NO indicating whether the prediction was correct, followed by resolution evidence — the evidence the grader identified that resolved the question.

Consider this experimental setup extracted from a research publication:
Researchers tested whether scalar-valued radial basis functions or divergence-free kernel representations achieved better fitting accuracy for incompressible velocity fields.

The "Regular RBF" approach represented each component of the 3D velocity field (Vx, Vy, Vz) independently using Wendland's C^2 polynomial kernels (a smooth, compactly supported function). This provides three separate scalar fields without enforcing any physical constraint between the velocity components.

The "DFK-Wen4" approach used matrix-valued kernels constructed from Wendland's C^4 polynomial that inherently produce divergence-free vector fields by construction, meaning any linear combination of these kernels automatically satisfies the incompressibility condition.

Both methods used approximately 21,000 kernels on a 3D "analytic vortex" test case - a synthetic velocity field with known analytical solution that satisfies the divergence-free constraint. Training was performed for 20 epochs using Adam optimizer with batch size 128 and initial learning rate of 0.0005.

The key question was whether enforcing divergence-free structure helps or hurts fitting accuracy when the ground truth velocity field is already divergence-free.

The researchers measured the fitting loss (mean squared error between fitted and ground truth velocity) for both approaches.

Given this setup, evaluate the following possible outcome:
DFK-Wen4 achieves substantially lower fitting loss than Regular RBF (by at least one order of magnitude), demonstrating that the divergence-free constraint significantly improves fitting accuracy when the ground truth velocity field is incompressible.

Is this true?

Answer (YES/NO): NO